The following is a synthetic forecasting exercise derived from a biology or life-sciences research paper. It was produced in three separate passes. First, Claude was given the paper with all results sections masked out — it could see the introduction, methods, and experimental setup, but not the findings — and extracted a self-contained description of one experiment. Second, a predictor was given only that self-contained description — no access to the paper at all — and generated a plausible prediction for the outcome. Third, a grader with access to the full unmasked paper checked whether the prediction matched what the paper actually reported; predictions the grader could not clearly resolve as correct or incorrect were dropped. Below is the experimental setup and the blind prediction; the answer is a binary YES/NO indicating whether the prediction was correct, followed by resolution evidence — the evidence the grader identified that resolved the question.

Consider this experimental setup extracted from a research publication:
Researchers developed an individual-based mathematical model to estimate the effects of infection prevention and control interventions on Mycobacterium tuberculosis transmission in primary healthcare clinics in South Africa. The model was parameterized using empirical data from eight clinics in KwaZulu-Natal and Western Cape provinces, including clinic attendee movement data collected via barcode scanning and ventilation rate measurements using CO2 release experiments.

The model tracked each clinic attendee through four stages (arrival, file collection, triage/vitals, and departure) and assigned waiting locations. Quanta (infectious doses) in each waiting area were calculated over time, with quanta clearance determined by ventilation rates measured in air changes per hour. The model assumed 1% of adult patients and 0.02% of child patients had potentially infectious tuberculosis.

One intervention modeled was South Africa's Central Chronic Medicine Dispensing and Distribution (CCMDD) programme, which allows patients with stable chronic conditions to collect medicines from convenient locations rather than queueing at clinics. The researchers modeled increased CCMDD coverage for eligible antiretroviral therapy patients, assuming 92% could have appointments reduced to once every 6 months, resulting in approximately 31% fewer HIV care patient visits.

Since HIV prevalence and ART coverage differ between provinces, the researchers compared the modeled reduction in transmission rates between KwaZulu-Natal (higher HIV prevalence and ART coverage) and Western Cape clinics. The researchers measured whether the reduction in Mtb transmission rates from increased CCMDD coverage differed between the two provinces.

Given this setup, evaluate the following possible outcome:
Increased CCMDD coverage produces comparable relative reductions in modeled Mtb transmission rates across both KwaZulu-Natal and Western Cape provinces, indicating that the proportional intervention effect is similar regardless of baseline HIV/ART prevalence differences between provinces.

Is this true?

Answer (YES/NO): NO